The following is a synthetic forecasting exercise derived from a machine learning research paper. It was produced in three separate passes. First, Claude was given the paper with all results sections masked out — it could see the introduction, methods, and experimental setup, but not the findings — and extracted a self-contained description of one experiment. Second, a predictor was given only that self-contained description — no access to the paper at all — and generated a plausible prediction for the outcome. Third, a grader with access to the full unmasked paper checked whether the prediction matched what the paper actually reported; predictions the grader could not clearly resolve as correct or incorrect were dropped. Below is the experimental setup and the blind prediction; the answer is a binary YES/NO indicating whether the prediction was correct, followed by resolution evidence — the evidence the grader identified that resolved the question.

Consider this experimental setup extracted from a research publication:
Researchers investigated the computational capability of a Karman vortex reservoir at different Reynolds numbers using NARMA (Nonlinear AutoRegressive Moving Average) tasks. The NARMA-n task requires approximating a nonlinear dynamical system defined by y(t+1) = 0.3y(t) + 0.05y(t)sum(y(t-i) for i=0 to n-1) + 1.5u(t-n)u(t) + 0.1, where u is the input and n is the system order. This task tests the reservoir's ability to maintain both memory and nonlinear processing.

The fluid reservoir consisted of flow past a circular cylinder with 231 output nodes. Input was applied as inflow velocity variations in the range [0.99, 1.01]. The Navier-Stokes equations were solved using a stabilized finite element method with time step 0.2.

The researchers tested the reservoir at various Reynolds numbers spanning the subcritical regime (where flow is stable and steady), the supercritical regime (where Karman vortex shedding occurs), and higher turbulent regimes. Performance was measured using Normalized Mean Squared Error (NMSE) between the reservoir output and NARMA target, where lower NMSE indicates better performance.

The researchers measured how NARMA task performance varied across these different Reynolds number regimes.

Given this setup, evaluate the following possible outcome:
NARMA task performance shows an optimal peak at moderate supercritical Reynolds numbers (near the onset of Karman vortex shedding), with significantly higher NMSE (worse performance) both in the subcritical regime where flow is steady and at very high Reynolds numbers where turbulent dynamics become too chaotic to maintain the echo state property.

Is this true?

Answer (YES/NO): NO